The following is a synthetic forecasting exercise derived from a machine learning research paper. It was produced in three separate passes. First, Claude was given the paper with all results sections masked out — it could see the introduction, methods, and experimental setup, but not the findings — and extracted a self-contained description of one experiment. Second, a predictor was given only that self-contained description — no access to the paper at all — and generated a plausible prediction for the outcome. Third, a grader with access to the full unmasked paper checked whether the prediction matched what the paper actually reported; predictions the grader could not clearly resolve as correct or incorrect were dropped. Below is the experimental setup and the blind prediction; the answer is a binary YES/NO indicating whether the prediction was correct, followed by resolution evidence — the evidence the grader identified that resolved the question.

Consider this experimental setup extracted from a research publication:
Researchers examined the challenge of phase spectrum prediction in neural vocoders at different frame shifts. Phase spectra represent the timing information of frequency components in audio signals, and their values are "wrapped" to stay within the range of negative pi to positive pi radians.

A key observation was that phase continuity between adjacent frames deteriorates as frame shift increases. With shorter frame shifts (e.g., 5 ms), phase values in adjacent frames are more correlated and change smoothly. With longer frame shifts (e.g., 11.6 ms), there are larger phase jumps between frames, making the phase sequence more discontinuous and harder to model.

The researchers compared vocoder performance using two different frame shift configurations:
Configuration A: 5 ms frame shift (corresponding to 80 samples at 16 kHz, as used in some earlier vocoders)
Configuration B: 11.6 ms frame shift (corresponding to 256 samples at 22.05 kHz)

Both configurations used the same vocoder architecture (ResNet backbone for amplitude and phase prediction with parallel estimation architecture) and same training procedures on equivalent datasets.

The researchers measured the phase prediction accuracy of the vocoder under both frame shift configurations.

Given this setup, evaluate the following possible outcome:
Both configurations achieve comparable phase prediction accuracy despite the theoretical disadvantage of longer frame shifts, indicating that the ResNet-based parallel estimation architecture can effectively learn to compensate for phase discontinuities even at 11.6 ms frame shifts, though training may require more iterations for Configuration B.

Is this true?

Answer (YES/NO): NO